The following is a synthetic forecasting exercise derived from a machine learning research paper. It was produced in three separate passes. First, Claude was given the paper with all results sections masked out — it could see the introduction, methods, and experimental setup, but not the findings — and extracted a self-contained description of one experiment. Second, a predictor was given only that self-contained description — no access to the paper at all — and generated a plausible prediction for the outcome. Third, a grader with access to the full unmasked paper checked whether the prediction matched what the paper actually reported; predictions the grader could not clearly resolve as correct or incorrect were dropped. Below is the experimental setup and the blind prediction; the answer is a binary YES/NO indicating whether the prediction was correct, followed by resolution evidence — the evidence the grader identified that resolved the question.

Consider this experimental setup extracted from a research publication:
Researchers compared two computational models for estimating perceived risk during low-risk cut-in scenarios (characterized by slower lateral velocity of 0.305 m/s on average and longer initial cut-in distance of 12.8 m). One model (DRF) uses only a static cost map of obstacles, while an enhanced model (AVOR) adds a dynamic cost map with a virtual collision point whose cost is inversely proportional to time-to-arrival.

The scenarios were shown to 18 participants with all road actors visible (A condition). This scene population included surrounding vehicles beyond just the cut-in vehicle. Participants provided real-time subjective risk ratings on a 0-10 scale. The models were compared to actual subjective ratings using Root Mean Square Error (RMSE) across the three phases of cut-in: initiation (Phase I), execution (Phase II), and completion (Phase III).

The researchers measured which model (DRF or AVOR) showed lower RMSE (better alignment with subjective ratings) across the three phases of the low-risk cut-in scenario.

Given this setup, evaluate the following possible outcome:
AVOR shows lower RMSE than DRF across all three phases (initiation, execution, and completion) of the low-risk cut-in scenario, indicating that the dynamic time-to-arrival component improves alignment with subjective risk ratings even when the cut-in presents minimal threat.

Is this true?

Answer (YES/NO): NO